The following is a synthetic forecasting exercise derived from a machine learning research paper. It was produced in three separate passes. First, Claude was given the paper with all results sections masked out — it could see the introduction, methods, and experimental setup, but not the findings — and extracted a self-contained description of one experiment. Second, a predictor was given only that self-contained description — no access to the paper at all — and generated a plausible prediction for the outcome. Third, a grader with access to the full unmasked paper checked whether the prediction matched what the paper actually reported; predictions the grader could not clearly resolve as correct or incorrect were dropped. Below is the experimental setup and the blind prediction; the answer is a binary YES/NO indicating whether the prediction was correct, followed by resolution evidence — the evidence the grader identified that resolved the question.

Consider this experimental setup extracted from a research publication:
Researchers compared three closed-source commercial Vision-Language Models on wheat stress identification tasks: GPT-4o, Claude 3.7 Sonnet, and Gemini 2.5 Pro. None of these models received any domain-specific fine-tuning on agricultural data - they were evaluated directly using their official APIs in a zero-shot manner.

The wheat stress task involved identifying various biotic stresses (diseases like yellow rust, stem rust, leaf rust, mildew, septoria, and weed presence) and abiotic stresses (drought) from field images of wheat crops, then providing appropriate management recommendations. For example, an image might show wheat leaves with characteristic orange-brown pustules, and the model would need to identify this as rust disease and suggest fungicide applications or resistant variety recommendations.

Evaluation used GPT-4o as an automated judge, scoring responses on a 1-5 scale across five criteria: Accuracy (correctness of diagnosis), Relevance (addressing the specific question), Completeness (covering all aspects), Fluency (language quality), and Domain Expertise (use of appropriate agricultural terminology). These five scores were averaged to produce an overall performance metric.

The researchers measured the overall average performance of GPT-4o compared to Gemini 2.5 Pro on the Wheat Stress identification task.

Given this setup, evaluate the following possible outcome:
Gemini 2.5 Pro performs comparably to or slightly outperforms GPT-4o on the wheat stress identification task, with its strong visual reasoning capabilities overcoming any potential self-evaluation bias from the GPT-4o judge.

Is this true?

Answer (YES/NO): NO